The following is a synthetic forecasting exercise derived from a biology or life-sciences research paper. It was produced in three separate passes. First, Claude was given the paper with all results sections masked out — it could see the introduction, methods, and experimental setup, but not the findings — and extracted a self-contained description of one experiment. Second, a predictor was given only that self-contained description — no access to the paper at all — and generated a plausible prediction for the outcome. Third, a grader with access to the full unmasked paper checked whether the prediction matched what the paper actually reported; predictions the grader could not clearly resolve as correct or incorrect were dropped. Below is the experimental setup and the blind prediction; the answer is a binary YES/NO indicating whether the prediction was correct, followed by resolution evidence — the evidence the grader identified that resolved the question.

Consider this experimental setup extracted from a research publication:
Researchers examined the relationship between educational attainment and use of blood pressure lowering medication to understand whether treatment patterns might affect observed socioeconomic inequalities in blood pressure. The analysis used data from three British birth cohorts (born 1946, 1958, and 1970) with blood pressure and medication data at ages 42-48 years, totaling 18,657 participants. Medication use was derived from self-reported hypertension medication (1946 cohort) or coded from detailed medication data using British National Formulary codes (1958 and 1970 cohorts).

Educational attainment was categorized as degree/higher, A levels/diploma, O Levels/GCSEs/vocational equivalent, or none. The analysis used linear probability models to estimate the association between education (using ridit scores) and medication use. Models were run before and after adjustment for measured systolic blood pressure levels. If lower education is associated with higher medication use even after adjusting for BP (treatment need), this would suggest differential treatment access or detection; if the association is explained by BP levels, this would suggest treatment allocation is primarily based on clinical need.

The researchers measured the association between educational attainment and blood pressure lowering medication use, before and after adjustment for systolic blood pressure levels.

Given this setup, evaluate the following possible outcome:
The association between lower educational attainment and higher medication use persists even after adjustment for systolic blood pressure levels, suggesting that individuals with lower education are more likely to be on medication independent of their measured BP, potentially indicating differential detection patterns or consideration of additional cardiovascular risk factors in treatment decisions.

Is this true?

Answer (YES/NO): YES